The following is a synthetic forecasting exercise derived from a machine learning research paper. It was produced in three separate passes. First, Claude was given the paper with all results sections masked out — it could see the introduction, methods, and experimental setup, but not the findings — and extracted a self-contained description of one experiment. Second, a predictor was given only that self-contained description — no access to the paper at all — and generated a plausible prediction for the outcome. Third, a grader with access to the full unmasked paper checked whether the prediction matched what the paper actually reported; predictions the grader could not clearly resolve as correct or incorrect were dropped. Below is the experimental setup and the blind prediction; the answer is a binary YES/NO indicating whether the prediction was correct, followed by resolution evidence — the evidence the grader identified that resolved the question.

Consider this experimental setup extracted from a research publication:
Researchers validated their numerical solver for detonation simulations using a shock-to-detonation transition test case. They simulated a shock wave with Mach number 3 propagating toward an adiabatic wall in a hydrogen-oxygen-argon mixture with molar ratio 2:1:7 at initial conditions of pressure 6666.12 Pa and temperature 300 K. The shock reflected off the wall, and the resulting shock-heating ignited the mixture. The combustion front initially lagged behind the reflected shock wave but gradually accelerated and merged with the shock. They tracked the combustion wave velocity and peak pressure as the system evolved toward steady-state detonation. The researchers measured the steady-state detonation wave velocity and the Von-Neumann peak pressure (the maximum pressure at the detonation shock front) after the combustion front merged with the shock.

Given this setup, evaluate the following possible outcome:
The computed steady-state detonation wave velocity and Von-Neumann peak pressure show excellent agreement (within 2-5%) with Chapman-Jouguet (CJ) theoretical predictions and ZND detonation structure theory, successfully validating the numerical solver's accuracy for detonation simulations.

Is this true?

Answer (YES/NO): NO